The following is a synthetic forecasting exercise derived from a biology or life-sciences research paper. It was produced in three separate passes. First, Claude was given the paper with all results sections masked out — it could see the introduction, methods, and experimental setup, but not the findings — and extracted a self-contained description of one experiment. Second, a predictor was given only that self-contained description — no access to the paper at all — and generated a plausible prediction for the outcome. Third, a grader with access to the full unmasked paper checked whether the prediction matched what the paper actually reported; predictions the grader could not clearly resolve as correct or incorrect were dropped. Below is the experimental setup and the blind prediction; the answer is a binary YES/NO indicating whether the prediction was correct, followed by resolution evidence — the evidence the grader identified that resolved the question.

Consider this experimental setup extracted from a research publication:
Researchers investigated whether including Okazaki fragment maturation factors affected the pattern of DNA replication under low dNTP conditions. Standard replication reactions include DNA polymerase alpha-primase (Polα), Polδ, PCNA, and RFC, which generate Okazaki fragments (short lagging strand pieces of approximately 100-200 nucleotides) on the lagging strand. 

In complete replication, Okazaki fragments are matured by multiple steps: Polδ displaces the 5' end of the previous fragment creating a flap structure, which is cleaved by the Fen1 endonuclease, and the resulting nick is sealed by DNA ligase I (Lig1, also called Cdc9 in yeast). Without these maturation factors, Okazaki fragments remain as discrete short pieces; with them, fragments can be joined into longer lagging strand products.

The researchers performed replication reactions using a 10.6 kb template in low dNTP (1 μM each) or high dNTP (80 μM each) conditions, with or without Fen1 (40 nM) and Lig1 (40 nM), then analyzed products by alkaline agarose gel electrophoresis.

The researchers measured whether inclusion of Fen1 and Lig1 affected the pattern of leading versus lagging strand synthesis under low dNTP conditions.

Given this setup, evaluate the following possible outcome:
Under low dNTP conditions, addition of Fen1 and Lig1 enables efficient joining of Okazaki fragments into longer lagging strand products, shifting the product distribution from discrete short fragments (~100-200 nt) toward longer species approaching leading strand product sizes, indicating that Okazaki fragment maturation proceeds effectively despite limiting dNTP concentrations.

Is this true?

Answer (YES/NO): NO